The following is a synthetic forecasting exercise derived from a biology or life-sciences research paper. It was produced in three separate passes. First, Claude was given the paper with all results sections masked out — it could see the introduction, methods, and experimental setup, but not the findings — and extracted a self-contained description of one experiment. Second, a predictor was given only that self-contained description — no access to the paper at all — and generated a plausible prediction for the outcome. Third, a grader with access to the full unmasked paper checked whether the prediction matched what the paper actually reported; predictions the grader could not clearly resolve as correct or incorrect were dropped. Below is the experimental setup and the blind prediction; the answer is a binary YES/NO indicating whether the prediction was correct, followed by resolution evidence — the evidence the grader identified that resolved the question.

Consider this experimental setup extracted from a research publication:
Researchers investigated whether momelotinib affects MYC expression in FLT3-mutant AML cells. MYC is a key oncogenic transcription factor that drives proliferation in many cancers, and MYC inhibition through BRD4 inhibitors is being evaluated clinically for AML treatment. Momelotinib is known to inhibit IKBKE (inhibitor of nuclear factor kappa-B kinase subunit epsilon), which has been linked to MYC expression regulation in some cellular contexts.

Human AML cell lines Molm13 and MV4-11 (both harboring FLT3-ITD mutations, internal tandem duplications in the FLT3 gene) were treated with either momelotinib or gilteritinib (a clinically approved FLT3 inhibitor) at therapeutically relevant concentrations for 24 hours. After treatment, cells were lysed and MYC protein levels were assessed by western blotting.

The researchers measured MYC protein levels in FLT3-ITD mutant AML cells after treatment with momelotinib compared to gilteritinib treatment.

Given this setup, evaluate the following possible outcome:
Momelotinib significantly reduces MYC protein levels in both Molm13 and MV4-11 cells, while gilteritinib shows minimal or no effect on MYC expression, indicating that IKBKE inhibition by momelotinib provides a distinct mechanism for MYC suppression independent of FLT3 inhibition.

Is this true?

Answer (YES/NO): YES